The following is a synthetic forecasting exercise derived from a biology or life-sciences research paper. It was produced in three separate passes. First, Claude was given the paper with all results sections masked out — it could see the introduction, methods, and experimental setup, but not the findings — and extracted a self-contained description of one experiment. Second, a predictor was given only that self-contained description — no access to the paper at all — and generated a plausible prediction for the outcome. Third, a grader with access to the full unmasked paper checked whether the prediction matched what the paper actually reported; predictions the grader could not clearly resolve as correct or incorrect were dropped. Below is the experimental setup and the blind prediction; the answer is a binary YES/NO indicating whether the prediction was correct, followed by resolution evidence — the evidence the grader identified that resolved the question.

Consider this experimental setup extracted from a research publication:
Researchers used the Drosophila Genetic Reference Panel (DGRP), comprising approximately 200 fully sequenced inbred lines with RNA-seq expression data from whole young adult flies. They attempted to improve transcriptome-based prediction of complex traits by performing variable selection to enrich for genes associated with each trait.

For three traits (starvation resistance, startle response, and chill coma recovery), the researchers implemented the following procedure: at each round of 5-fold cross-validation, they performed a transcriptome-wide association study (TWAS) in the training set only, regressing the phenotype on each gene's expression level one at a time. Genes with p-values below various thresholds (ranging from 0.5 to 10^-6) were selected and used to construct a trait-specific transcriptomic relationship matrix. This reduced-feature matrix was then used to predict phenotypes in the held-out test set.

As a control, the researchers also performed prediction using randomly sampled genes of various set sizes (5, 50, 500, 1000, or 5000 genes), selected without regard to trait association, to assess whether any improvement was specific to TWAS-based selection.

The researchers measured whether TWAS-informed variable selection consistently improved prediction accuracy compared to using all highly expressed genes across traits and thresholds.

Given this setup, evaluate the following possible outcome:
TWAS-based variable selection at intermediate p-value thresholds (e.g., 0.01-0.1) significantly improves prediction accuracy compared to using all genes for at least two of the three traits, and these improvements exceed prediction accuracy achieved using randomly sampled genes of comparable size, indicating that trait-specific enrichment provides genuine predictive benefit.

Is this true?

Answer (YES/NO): NO